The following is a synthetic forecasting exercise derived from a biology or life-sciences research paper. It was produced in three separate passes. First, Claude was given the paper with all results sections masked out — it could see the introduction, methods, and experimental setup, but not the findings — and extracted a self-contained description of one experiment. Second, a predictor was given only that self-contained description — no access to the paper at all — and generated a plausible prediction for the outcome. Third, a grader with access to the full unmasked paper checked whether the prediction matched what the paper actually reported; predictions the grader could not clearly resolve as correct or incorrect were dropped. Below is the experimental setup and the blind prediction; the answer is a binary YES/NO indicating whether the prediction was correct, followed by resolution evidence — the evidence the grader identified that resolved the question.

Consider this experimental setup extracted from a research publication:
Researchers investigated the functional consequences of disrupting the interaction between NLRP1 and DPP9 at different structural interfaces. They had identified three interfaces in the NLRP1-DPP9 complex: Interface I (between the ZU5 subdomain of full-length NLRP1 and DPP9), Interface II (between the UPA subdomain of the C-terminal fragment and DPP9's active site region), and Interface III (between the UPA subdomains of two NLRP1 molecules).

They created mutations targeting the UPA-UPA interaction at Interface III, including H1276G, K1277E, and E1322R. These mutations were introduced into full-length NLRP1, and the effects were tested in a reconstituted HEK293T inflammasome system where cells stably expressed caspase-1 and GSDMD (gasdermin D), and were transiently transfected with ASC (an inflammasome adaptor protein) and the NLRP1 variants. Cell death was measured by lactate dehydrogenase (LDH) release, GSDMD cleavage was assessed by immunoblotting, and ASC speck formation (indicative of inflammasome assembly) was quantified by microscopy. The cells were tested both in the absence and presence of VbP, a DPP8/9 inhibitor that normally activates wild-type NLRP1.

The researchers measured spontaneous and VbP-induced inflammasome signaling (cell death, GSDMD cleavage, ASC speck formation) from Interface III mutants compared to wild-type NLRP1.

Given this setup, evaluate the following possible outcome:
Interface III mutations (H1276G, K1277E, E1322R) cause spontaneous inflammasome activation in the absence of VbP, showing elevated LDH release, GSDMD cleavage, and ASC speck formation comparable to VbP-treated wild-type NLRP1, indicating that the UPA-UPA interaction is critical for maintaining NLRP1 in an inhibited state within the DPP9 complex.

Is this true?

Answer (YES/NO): NO